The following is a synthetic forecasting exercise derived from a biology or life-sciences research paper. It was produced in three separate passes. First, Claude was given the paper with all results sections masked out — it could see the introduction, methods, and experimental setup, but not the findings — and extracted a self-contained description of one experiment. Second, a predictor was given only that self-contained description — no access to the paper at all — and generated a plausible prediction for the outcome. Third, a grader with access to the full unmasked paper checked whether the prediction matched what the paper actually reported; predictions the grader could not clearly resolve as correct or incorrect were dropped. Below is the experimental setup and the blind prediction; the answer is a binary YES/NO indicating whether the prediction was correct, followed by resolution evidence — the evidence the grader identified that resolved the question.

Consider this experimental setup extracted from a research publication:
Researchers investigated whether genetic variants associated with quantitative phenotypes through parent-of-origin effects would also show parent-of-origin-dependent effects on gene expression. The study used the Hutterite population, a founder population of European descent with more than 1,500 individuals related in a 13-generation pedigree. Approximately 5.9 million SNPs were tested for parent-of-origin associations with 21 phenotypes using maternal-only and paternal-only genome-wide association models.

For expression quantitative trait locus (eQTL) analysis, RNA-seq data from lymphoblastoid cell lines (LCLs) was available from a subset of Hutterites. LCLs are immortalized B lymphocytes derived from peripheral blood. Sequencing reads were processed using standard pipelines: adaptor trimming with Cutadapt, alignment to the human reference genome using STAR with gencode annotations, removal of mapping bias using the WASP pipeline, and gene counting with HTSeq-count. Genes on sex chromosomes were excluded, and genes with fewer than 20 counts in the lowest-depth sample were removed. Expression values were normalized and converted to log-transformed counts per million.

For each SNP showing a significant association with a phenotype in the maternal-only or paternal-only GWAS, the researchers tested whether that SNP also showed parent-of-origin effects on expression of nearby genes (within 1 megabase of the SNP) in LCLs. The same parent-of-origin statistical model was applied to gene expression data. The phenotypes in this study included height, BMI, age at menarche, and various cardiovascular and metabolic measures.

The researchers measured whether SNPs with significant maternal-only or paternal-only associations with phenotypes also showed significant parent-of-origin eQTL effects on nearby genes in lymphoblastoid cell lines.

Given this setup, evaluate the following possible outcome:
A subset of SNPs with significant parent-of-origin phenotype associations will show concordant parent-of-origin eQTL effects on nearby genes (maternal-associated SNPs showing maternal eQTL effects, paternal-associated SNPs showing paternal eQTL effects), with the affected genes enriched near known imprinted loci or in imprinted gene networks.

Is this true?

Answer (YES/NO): NO